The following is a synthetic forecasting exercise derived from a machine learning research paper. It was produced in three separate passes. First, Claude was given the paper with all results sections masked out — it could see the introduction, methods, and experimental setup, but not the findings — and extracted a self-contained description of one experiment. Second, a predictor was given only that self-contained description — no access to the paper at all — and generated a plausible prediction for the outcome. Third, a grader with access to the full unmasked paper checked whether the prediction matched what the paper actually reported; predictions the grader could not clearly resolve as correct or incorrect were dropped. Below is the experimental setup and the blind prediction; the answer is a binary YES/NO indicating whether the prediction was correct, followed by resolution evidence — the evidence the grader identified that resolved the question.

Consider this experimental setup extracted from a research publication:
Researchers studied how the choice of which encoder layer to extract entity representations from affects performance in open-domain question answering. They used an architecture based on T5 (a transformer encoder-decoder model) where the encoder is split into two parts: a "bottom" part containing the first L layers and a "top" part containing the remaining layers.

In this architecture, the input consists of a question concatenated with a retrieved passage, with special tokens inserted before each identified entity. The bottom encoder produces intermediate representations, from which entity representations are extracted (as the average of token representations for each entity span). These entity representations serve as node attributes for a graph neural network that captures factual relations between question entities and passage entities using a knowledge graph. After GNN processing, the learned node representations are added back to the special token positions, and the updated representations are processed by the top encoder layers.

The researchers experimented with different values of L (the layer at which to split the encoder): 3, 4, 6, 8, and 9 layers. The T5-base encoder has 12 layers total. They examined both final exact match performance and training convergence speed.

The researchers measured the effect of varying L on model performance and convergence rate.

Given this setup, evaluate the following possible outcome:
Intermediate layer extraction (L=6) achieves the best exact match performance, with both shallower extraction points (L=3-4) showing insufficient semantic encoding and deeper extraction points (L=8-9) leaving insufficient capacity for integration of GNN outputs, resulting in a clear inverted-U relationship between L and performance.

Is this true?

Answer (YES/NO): NO